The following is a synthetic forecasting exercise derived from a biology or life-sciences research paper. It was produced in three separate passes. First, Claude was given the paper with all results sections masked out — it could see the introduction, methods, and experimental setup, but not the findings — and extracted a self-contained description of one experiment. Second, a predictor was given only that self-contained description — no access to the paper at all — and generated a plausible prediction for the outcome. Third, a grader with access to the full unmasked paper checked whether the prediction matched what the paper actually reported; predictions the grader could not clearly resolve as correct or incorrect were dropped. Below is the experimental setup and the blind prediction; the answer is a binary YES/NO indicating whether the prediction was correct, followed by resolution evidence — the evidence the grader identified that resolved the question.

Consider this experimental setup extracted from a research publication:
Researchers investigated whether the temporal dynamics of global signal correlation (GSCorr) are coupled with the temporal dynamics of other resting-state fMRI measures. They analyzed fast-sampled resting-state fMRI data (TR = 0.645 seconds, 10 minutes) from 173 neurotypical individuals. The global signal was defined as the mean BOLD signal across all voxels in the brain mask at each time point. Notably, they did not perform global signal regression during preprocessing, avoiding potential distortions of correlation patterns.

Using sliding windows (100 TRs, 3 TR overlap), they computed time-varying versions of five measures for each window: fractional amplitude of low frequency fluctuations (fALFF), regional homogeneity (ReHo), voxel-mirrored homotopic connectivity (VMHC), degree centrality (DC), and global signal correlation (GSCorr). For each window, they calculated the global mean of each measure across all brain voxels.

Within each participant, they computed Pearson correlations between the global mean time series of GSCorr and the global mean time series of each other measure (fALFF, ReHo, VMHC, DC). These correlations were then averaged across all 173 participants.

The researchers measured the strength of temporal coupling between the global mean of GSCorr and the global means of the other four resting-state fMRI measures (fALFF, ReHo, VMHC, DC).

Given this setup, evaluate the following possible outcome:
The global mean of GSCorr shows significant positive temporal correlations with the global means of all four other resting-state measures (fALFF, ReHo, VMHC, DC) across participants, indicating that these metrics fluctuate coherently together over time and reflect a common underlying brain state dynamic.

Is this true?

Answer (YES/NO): YES